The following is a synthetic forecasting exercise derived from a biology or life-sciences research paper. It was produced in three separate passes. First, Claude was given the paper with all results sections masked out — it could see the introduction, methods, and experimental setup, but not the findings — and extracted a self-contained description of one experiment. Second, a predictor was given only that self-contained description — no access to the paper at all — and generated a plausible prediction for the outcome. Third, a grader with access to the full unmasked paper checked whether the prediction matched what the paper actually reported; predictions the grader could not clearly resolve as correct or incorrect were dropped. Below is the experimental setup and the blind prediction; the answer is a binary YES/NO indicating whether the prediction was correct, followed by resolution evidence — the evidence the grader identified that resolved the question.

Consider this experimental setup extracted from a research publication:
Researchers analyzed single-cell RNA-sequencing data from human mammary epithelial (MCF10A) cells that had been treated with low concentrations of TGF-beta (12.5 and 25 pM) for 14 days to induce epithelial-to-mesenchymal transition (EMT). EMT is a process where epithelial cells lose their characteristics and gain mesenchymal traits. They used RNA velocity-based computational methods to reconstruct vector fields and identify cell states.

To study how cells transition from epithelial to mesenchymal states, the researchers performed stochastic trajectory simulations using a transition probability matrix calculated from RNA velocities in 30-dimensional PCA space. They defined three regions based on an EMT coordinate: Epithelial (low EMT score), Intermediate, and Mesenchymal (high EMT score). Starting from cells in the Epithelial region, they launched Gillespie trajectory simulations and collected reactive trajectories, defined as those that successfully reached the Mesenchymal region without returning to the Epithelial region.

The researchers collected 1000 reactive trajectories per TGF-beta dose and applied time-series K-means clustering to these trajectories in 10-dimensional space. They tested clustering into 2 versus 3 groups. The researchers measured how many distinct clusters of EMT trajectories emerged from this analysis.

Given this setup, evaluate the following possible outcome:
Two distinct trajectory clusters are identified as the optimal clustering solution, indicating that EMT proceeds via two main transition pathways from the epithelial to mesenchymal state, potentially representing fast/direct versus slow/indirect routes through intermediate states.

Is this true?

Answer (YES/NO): YES